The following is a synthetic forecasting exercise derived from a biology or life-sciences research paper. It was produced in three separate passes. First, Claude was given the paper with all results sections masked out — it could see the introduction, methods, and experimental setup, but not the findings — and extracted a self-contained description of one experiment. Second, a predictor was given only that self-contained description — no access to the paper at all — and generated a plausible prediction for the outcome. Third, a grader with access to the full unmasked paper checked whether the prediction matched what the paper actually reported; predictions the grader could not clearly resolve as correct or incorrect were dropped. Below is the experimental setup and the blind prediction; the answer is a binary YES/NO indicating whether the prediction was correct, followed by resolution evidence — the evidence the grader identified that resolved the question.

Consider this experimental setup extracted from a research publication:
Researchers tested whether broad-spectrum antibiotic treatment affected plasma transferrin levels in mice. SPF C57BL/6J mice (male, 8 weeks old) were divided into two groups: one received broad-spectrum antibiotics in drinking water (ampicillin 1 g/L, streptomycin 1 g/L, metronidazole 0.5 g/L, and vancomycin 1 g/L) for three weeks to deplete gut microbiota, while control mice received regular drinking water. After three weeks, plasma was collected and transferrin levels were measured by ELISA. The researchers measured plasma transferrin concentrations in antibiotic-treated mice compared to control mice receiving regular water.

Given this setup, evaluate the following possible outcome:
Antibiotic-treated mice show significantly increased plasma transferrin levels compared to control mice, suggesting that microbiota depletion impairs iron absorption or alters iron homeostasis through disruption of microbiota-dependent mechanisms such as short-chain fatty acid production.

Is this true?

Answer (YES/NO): NO